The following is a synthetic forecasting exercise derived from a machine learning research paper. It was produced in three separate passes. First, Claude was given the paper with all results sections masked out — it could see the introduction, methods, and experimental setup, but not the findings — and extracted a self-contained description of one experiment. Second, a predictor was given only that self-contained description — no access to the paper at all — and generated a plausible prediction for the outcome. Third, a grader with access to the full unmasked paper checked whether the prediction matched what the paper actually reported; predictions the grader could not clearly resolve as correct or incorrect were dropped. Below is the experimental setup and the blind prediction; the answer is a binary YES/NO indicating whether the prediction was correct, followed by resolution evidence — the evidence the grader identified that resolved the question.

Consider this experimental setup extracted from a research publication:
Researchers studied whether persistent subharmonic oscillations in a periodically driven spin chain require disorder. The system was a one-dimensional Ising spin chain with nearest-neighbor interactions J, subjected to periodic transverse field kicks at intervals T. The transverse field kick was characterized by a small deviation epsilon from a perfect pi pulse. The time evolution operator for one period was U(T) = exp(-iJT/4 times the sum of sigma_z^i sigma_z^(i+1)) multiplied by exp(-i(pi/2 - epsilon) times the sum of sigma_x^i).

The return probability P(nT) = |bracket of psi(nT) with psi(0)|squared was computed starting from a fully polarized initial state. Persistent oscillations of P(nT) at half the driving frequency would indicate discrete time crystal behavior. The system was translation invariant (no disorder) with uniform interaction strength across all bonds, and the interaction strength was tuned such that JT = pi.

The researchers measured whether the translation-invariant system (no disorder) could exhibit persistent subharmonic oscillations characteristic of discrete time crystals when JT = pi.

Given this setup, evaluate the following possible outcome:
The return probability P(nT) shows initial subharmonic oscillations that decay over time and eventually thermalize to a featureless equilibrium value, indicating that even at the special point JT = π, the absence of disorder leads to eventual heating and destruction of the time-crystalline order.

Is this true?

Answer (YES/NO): NO